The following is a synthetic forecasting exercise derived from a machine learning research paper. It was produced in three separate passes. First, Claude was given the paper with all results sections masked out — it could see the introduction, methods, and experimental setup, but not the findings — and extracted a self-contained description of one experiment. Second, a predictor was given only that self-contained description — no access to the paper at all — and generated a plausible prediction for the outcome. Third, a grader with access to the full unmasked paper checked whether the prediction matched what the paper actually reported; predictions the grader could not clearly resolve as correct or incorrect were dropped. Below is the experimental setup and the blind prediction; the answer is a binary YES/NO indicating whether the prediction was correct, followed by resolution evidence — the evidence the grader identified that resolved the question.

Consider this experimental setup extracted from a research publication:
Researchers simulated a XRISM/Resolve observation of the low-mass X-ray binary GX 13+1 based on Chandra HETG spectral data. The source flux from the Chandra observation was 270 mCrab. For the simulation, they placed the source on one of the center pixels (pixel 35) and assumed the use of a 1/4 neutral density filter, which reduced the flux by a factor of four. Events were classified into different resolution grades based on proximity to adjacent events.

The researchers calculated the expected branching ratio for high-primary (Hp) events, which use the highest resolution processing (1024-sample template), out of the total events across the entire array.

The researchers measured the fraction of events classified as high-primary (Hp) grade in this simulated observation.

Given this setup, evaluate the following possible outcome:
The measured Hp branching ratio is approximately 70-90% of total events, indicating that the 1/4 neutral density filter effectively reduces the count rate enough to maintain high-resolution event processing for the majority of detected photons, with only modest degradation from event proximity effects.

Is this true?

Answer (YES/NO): NO